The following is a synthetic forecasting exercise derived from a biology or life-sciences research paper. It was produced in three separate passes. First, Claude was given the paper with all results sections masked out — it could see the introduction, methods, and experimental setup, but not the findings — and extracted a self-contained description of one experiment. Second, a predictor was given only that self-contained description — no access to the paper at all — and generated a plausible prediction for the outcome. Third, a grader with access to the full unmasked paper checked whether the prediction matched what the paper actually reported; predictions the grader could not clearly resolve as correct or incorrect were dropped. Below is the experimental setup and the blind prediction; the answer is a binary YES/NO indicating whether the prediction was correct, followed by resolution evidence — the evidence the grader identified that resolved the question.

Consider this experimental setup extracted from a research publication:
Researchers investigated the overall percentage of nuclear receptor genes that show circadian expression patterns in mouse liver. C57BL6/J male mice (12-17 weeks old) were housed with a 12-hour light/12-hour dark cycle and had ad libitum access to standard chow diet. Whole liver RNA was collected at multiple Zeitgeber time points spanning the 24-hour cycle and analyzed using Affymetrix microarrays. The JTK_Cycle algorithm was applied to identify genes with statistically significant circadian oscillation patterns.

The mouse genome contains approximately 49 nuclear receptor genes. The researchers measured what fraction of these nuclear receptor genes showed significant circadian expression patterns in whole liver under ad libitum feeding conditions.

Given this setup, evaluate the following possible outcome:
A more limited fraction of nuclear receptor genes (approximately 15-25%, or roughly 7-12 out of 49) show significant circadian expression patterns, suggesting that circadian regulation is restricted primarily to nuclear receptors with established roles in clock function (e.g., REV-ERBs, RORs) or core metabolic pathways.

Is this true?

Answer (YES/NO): NO